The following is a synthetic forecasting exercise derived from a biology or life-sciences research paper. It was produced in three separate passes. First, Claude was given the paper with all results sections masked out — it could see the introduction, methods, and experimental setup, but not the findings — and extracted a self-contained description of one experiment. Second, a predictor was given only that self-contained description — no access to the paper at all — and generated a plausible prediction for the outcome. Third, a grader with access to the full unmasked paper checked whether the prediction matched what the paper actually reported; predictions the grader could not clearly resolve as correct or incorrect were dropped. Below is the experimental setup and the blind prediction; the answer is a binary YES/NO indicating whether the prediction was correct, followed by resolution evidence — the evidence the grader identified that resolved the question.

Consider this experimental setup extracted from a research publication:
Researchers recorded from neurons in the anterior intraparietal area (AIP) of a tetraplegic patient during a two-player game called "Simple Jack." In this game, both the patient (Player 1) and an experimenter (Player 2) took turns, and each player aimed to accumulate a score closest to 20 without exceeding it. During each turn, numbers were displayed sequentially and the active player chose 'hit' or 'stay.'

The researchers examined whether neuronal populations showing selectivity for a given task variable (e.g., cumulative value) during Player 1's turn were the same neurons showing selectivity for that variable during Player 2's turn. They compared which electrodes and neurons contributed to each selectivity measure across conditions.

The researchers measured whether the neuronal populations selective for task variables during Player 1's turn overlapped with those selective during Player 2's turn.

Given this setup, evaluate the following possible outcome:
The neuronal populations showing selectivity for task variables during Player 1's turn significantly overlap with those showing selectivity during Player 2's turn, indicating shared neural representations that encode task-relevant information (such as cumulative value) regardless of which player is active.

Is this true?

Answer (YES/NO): NO